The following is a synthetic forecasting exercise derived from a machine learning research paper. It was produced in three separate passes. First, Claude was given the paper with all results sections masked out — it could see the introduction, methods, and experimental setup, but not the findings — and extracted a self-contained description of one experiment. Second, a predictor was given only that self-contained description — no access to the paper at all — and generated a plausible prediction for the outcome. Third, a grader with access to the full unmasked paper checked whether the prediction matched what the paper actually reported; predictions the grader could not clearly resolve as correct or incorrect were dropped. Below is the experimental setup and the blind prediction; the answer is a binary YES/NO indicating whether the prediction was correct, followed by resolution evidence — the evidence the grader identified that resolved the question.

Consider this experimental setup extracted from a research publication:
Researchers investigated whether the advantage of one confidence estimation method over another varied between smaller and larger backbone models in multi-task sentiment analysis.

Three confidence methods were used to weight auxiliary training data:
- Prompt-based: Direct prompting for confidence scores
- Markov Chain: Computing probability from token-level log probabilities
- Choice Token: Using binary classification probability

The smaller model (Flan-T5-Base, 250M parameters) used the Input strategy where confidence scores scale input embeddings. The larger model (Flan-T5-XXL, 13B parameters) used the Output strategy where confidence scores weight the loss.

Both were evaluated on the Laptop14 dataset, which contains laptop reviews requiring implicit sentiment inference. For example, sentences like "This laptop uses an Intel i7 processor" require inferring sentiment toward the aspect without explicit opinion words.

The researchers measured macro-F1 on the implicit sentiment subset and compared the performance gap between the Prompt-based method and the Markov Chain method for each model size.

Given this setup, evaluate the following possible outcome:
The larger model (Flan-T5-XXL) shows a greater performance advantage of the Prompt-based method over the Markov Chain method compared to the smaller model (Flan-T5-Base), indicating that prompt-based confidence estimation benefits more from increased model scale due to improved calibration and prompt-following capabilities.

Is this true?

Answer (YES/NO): NO